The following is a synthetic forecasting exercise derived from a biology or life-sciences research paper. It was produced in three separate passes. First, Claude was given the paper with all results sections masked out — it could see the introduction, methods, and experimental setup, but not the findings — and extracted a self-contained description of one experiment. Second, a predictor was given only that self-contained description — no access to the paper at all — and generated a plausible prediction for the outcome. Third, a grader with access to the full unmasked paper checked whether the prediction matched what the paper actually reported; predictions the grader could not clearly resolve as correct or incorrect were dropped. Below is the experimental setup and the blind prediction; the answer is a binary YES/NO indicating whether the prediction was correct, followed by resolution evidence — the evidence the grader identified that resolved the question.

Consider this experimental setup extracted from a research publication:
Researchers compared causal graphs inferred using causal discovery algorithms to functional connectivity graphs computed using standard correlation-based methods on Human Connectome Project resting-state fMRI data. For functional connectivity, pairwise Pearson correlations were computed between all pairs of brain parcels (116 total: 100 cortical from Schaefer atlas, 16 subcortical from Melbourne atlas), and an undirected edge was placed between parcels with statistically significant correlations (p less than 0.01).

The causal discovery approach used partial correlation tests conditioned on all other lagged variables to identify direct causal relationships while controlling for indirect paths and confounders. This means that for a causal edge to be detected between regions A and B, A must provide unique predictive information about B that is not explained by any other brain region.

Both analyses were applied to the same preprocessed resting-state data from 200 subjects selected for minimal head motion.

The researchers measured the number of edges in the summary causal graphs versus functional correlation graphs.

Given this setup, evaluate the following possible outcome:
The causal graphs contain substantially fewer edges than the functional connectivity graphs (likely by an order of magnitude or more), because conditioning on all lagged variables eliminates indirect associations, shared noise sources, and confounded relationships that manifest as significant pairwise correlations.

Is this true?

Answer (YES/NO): NO